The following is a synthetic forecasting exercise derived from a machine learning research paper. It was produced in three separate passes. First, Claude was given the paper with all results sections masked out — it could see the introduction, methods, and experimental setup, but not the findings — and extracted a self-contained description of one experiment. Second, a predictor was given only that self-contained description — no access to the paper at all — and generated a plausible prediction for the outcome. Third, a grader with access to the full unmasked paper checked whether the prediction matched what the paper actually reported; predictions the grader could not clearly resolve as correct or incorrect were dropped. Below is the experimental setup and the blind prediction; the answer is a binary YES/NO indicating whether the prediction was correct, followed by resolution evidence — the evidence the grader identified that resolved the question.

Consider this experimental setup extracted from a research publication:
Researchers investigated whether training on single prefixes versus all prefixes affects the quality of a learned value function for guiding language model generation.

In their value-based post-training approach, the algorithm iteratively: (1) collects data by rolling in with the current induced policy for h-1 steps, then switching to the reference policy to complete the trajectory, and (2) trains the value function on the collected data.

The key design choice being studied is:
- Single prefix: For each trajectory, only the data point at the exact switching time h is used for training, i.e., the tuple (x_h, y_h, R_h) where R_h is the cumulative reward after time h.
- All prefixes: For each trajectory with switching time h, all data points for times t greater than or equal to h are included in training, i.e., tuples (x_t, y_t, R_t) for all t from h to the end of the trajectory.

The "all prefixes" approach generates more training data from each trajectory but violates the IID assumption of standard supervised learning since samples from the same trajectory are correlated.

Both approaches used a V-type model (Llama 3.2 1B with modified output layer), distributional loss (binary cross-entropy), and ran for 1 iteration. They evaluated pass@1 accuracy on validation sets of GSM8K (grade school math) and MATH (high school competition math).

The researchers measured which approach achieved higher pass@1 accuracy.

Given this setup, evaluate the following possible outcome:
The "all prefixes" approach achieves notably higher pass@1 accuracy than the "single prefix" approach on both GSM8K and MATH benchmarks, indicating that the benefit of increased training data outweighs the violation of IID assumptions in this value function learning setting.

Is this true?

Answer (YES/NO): YES